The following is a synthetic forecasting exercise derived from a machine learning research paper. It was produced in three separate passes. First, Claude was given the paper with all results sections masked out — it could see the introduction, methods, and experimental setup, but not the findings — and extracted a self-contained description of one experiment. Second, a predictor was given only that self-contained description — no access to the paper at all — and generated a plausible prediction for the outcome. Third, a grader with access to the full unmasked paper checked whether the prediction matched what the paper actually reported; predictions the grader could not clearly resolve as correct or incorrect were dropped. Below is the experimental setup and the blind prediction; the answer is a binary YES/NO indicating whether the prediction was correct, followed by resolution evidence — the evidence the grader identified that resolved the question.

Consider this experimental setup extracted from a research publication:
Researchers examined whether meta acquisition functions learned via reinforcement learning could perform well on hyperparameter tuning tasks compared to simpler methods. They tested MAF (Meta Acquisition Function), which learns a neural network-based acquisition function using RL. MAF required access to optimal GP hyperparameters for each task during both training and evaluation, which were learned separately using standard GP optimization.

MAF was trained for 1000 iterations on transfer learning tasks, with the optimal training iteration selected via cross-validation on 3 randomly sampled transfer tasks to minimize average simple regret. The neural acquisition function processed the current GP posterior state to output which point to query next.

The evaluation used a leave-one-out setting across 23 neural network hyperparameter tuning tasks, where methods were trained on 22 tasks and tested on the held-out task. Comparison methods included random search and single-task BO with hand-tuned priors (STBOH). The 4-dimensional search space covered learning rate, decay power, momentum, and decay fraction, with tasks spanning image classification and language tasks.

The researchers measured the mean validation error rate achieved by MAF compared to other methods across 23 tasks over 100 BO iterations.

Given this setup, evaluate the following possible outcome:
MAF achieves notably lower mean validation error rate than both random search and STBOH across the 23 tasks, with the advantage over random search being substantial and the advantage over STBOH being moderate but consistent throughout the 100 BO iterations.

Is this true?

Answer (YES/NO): NO